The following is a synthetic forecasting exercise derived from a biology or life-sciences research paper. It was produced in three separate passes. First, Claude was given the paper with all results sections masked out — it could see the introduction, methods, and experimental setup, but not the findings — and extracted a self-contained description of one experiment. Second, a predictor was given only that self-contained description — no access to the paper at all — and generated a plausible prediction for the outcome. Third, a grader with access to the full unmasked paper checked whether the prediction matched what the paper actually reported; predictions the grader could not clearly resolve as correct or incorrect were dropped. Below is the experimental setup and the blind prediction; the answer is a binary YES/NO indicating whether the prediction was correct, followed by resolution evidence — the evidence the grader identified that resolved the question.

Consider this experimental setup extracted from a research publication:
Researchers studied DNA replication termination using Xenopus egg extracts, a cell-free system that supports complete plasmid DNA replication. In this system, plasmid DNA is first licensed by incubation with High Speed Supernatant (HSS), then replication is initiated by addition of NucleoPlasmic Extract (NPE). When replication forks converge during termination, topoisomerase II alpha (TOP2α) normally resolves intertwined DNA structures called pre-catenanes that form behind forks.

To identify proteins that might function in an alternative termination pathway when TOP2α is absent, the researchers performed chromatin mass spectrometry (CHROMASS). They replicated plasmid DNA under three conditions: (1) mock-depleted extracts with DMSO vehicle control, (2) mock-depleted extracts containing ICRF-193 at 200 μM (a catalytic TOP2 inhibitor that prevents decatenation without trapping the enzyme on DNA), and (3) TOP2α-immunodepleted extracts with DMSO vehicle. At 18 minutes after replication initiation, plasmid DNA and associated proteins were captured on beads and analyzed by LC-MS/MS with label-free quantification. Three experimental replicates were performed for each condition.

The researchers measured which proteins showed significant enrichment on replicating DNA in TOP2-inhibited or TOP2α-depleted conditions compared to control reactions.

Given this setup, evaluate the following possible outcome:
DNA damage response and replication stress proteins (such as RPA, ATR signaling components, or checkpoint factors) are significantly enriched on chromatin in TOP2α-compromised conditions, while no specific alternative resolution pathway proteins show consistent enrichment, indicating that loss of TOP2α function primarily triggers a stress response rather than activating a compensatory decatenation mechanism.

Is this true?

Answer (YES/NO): NO